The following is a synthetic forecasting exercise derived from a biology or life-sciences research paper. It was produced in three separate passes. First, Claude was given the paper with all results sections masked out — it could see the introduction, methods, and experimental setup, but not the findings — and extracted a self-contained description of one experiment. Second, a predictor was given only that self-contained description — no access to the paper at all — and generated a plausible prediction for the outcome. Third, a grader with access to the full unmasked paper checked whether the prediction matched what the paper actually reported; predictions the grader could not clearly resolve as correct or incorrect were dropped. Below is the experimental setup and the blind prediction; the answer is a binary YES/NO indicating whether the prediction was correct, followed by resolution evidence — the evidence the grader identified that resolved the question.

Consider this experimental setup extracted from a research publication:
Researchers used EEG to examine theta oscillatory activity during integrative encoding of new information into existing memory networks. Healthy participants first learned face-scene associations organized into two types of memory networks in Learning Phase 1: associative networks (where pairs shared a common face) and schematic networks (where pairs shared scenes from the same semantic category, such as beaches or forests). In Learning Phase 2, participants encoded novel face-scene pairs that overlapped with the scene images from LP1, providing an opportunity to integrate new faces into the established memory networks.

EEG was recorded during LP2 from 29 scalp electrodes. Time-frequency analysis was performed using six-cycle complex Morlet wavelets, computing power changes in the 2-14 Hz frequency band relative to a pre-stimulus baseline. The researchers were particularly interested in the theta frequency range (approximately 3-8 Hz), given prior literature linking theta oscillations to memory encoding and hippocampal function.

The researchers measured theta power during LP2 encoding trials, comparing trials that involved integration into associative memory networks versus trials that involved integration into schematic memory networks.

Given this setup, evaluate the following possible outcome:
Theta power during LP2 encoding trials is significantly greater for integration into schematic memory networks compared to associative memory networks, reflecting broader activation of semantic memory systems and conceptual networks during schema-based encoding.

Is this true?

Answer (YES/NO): NO